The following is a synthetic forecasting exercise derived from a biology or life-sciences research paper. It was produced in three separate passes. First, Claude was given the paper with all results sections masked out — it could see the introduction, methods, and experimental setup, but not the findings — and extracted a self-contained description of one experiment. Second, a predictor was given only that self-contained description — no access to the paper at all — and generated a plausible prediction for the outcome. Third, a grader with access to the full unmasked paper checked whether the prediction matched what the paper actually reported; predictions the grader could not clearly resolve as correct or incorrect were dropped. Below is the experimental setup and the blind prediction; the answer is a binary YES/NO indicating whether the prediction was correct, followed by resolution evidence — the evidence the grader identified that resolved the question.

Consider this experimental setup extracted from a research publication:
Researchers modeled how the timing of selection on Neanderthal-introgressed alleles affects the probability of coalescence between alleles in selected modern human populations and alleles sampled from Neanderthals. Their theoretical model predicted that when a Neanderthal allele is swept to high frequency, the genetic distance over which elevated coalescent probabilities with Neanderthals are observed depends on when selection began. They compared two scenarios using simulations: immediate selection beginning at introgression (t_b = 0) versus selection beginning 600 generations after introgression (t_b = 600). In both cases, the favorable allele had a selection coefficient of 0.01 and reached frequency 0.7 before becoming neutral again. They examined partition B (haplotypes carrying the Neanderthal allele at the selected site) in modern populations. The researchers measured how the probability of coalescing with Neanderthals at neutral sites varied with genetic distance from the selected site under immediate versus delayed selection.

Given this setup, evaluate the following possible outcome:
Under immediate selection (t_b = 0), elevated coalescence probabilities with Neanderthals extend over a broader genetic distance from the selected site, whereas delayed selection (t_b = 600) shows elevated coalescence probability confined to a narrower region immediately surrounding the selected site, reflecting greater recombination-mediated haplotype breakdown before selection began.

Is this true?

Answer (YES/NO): YES